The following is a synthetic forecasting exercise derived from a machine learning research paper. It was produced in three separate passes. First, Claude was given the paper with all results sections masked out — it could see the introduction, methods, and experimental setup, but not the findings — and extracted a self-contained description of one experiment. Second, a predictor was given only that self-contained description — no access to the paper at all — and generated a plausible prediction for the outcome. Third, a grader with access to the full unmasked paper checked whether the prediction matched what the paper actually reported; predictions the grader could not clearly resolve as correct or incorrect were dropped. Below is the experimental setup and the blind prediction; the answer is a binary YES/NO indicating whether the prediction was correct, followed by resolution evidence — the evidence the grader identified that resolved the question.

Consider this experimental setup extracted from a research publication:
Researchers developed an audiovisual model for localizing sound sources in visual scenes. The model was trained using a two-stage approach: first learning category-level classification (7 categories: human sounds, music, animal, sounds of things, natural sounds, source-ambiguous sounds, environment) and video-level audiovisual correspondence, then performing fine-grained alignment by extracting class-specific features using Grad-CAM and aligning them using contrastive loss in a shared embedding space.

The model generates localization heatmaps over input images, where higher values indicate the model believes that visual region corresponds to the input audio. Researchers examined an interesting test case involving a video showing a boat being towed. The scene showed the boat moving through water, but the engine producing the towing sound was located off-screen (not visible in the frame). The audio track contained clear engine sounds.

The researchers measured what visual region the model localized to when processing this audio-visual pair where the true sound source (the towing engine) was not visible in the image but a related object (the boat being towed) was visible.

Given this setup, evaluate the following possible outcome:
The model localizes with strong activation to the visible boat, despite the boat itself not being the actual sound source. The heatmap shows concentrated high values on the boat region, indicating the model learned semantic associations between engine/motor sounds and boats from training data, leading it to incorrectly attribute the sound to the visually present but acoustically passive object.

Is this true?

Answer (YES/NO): YES